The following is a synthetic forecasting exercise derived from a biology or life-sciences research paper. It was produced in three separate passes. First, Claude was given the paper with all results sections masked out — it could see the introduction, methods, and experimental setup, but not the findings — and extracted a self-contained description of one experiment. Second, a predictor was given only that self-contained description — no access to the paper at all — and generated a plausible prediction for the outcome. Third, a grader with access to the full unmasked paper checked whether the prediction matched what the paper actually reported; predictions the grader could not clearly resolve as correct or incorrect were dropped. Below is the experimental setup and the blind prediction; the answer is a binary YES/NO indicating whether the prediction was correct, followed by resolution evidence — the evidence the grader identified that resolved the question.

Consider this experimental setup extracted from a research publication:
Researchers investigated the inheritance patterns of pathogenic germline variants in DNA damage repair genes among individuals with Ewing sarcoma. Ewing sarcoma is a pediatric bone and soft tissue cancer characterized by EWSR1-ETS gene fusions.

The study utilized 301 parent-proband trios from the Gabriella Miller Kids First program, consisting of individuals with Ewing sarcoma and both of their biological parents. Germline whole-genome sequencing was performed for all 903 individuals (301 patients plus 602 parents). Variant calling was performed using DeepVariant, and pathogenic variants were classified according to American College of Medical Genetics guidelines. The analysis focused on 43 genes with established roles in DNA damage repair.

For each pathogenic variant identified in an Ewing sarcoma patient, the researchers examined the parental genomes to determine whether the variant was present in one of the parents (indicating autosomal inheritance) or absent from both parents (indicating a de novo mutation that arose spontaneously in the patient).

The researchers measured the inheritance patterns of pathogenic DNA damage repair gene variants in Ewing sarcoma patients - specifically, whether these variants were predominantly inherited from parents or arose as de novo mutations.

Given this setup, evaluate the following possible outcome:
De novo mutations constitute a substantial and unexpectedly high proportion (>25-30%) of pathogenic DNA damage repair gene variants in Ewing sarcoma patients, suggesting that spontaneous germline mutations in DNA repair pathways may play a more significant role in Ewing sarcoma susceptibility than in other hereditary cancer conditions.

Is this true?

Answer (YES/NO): NO